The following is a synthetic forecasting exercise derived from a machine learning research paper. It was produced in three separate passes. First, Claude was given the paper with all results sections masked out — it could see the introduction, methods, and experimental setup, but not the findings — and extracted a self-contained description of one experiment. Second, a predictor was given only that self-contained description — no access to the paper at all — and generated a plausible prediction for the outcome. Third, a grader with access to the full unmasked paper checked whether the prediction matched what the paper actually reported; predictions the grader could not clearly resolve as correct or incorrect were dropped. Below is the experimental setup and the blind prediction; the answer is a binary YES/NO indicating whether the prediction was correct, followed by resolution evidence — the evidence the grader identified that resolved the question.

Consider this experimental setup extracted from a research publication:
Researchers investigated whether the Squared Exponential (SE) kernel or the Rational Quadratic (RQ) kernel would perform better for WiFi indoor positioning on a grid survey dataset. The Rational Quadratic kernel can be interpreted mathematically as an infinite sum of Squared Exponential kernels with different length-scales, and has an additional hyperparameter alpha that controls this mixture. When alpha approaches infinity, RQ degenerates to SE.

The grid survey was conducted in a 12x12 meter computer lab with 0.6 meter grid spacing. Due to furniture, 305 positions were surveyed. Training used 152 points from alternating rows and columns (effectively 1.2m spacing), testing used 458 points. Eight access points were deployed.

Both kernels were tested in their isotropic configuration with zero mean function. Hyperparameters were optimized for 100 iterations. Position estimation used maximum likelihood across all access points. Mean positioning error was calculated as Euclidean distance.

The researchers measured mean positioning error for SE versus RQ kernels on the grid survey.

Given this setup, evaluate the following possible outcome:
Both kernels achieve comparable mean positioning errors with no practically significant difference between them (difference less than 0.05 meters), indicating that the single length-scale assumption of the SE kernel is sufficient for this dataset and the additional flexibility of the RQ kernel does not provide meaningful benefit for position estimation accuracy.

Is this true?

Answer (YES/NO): NO